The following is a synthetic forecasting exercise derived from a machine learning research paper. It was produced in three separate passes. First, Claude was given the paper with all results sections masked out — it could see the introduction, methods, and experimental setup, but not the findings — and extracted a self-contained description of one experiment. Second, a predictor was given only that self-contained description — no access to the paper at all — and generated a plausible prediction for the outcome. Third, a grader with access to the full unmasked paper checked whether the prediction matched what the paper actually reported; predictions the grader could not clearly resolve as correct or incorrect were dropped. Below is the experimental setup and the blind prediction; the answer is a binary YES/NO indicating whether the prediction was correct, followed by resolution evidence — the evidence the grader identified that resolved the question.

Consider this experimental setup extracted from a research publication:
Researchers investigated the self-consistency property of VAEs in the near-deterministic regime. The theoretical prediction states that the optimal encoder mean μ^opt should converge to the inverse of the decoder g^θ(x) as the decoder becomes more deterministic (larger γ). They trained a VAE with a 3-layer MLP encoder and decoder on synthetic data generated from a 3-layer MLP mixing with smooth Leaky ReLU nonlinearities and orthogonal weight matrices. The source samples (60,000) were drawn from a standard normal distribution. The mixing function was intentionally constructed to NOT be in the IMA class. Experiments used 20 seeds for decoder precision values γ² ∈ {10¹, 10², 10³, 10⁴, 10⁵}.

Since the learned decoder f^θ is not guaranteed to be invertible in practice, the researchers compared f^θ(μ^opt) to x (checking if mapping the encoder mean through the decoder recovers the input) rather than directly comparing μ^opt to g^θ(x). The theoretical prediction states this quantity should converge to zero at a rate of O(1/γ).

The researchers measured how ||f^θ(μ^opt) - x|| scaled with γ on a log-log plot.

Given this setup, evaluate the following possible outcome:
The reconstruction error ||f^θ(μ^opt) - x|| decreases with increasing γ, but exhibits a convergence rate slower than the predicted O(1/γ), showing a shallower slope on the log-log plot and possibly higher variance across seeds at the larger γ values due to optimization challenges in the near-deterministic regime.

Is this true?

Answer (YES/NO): NO